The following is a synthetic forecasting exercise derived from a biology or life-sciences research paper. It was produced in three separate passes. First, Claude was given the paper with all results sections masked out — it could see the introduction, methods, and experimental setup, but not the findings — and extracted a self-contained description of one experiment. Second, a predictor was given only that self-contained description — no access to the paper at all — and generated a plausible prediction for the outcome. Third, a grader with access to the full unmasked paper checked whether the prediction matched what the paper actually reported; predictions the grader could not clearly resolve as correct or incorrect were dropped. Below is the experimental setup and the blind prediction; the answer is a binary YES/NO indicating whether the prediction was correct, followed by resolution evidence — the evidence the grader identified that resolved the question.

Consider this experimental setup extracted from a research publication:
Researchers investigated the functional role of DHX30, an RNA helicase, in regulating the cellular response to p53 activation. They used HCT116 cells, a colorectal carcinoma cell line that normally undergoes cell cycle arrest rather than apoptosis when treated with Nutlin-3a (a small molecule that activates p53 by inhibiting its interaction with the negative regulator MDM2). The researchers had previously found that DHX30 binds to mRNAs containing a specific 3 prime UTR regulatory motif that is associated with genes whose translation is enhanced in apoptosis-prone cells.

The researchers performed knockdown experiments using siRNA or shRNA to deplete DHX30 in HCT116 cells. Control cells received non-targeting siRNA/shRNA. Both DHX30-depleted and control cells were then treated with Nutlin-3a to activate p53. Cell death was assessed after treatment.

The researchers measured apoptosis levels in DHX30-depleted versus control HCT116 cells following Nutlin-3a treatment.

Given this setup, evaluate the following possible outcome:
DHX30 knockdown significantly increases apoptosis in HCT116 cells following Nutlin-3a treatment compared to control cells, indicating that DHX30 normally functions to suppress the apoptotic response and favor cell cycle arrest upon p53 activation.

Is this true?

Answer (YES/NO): YES